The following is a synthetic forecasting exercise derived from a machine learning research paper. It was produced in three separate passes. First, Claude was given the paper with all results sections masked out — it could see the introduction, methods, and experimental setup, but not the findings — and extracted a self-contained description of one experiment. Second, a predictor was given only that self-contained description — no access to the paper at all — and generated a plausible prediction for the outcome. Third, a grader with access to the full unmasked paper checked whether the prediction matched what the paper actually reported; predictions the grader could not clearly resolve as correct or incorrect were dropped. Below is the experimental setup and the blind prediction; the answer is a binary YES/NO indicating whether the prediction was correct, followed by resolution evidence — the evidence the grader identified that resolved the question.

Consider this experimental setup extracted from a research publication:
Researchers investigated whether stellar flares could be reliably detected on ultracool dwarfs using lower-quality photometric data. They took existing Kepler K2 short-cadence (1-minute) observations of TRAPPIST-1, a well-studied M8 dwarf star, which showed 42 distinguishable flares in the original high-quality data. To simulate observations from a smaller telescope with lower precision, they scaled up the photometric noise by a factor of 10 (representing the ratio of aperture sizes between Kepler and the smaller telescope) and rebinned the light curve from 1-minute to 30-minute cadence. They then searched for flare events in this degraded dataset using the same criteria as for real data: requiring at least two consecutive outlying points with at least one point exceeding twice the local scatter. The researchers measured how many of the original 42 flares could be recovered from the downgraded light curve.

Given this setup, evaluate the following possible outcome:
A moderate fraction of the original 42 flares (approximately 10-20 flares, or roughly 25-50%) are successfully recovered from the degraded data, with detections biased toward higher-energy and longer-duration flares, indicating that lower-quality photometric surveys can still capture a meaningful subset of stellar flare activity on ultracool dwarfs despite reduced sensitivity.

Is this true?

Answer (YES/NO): NO